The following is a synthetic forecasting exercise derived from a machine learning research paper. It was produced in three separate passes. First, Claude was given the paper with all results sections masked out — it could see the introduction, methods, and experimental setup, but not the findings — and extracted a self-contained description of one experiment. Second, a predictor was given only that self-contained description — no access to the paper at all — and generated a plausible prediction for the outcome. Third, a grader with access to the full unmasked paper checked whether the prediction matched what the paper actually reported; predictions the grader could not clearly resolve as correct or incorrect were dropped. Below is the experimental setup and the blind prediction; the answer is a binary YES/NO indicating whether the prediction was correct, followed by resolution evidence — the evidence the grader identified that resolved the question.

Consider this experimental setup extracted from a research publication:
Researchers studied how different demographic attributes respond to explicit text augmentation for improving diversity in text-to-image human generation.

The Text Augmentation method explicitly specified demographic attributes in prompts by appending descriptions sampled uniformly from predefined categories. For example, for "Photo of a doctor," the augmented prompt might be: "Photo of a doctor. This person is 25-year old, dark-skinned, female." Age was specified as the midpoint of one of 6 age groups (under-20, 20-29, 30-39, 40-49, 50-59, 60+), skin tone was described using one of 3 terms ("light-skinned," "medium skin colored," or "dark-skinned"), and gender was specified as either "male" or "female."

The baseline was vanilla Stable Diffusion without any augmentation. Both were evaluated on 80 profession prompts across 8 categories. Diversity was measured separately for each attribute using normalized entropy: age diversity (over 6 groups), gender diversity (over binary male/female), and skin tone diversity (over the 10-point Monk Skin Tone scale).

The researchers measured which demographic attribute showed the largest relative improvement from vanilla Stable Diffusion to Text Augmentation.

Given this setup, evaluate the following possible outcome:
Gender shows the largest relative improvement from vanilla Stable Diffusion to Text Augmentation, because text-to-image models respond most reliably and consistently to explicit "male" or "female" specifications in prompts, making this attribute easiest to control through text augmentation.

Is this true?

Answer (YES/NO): YES